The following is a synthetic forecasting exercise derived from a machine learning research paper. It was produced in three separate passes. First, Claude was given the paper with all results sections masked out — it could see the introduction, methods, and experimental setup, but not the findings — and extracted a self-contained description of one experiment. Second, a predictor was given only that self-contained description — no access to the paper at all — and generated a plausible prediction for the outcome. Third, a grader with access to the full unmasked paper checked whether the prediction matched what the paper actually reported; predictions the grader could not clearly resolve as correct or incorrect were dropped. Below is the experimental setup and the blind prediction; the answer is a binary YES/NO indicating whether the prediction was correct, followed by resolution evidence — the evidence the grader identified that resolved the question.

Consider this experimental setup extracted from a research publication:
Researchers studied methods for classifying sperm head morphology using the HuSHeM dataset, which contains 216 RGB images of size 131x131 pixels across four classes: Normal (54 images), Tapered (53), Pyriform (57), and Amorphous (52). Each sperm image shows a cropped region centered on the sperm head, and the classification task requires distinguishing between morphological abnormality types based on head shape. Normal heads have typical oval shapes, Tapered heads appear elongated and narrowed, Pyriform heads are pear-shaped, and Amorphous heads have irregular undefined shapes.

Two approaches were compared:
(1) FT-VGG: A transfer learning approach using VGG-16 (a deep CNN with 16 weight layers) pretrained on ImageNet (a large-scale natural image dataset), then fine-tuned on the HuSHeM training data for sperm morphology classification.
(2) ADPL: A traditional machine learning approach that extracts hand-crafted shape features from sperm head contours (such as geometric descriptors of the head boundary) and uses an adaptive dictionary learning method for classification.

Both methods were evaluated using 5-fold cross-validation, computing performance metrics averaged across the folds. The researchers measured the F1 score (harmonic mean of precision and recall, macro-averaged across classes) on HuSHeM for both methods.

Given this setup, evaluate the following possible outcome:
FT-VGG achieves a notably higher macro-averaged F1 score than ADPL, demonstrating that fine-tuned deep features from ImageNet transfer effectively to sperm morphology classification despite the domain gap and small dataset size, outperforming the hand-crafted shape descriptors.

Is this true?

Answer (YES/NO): YES